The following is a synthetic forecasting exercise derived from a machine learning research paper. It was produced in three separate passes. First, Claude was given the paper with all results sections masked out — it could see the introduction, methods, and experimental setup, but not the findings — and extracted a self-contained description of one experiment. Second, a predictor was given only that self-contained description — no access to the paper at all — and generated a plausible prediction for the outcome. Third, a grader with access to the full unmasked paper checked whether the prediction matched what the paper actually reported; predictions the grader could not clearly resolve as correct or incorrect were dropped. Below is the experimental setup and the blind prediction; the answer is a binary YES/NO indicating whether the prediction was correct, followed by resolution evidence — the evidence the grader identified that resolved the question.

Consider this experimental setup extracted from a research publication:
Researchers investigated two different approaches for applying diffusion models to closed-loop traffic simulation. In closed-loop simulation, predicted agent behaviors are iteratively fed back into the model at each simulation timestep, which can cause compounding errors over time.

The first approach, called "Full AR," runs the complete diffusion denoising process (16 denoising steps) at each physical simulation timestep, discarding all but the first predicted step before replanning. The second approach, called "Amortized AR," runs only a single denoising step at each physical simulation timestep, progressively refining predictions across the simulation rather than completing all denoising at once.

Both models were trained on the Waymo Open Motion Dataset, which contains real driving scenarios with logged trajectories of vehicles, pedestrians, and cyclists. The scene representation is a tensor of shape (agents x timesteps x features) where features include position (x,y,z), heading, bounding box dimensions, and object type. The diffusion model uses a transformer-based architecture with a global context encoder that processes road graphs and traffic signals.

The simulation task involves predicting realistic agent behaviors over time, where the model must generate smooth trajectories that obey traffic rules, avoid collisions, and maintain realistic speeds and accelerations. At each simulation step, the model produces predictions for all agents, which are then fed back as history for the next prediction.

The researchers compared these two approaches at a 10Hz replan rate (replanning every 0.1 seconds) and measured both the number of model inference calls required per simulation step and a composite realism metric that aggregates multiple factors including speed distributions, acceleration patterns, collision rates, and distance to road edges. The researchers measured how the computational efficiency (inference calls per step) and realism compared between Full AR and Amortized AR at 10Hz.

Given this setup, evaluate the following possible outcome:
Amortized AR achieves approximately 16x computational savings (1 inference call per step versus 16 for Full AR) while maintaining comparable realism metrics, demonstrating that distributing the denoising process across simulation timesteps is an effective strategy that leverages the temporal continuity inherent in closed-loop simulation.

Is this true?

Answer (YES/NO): NO